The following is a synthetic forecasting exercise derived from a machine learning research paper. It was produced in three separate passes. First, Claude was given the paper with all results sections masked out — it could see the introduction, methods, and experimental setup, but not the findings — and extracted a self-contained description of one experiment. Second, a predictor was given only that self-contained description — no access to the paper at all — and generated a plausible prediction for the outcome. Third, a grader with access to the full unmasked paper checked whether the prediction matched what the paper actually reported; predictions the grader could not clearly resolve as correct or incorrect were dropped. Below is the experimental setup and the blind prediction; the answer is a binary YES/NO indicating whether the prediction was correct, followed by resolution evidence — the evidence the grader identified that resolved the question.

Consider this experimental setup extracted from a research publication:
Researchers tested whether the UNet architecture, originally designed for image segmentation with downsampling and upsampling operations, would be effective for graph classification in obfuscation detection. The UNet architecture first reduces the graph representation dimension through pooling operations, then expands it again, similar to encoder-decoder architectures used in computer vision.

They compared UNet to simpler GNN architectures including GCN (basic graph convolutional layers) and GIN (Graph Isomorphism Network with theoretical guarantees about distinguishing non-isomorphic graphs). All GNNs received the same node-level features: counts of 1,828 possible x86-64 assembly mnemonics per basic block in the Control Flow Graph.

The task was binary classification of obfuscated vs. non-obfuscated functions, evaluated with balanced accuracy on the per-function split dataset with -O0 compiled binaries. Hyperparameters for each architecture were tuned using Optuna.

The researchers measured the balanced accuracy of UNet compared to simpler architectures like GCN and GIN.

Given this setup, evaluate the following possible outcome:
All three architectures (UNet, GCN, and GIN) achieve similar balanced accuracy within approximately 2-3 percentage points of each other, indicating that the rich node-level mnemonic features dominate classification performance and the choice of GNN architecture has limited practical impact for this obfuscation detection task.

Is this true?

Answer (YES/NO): YES